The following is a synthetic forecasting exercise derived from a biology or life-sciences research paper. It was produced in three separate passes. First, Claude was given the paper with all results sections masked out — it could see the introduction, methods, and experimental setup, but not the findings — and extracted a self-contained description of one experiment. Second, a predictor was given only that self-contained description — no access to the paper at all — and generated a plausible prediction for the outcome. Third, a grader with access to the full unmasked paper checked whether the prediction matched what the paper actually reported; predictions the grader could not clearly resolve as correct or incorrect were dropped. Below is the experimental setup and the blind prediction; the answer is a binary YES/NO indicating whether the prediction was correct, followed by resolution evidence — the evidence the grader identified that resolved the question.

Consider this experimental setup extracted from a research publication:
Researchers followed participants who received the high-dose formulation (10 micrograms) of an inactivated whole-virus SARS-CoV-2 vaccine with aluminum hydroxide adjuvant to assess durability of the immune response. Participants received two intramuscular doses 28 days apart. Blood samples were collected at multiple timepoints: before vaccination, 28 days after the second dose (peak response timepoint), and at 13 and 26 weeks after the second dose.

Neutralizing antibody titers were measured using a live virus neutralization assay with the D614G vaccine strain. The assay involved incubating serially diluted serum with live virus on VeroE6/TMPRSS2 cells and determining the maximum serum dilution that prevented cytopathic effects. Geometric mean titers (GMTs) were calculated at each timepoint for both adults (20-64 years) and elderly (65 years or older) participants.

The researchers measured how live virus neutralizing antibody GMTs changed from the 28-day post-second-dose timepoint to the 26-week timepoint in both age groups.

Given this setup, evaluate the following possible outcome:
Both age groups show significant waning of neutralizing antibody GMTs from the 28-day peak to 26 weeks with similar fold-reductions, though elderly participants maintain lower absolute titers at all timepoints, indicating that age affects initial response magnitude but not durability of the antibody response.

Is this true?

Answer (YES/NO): NO